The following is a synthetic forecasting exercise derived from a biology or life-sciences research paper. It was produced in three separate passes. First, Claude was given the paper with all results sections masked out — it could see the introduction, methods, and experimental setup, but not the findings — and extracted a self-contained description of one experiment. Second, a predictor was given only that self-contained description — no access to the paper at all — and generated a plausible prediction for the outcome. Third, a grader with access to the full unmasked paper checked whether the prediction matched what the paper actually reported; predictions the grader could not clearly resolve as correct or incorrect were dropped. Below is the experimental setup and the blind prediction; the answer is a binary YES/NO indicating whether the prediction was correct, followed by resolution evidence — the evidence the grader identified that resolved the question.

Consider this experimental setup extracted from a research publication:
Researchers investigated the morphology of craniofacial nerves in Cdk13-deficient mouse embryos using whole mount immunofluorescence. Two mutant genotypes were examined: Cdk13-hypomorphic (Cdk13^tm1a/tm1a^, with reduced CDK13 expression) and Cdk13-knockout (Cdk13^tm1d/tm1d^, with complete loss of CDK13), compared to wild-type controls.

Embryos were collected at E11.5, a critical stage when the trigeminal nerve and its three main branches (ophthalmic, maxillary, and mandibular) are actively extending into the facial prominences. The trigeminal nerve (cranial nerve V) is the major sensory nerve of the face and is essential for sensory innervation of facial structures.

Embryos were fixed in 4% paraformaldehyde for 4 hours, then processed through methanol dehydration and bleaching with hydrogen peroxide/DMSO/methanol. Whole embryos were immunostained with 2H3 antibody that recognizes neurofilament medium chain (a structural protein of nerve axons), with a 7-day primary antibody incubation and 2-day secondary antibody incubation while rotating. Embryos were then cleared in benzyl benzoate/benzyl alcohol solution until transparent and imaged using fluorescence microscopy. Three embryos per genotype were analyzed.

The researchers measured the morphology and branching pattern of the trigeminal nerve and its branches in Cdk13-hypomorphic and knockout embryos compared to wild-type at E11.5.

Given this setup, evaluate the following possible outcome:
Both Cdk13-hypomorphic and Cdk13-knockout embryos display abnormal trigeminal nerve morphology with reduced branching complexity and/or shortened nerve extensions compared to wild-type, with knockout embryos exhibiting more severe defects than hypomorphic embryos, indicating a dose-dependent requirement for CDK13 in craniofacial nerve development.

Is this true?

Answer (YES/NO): YES